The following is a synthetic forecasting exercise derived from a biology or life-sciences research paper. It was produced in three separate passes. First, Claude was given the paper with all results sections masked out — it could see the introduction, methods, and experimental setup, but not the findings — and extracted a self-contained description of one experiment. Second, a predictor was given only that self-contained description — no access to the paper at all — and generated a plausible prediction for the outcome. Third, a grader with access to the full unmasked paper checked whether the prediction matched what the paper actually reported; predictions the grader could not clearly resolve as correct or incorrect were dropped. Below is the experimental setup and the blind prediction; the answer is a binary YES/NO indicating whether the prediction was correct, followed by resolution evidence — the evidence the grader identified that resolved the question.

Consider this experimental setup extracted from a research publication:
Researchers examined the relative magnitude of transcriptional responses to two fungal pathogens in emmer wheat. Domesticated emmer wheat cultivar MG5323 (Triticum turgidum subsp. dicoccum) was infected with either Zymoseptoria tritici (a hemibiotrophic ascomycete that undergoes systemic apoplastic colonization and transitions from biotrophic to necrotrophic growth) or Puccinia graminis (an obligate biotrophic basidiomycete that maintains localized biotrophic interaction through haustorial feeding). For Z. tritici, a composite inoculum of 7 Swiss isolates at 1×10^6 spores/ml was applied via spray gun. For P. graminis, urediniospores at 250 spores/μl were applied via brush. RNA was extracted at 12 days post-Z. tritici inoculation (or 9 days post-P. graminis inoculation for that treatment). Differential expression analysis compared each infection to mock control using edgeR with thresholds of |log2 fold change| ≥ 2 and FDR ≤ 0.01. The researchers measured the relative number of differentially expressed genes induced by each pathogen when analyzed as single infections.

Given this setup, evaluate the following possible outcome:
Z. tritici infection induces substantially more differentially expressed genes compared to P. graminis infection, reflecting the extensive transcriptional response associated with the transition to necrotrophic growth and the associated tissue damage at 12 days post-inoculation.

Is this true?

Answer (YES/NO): YES